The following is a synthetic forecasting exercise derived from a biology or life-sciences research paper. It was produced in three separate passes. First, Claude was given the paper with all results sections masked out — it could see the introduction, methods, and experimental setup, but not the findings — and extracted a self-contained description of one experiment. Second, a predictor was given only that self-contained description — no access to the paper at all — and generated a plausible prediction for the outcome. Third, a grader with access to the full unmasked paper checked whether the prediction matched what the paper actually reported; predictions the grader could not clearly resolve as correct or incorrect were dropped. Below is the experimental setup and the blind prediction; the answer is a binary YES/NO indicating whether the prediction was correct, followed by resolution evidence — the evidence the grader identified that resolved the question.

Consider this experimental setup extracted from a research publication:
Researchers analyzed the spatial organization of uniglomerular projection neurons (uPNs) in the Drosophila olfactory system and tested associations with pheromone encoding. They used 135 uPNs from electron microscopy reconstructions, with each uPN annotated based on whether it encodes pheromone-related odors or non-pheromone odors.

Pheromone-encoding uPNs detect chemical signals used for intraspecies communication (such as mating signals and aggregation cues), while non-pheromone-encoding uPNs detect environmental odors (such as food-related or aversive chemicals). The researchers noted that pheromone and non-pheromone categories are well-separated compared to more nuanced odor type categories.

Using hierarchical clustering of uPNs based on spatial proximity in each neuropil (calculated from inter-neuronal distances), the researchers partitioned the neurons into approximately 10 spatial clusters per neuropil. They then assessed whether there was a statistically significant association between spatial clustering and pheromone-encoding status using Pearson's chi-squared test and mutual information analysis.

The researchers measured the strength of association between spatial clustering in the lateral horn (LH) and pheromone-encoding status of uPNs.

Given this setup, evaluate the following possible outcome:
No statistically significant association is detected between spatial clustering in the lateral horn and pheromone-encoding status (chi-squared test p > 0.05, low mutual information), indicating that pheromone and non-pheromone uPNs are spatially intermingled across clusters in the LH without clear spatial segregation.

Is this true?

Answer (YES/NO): NO